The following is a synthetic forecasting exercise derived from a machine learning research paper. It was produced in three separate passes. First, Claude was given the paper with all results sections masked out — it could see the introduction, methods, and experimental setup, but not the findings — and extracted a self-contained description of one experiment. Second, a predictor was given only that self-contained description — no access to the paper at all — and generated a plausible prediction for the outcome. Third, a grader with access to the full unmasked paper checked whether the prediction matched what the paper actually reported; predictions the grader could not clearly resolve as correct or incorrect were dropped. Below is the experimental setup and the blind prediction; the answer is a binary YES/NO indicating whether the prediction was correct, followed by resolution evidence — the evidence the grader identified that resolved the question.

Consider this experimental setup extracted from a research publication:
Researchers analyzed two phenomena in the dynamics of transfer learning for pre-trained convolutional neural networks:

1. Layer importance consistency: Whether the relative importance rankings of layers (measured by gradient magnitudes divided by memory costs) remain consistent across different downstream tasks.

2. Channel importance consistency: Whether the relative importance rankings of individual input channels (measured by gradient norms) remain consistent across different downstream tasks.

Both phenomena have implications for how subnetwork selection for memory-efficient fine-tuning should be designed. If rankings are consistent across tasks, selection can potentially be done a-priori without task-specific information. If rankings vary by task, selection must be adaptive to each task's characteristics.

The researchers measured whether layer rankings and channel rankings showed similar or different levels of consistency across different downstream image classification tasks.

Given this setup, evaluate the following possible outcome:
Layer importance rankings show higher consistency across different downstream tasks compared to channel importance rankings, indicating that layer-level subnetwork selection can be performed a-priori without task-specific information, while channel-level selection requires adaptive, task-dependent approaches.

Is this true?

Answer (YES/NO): YES